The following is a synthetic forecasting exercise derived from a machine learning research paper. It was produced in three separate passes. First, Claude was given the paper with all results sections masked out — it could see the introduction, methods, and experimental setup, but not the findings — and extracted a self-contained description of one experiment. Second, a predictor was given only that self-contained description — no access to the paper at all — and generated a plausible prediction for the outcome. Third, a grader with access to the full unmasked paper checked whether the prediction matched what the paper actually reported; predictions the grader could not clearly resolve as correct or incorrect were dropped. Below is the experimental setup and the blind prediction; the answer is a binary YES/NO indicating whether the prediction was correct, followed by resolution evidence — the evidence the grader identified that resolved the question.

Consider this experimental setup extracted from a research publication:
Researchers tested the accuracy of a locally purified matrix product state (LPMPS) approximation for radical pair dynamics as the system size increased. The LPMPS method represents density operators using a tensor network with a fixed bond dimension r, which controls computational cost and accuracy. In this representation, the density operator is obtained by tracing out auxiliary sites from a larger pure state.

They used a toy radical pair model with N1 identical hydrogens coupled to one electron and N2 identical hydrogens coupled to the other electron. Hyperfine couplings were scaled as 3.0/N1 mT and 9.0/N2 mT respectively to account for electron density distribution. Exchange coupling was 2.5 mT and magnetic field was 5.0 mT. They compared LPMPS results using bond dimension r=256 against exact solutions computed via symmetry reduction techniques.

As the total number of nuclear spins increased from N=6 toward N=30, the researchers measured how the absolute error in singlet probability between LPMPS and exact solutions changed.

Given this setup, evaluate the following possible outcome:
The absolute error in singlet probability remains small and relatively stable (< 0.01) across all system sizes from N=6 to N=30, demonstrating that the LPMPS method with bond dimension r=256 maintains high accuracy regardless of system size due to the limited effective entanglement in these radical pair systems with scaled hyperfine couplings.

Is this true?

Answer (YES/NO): NO